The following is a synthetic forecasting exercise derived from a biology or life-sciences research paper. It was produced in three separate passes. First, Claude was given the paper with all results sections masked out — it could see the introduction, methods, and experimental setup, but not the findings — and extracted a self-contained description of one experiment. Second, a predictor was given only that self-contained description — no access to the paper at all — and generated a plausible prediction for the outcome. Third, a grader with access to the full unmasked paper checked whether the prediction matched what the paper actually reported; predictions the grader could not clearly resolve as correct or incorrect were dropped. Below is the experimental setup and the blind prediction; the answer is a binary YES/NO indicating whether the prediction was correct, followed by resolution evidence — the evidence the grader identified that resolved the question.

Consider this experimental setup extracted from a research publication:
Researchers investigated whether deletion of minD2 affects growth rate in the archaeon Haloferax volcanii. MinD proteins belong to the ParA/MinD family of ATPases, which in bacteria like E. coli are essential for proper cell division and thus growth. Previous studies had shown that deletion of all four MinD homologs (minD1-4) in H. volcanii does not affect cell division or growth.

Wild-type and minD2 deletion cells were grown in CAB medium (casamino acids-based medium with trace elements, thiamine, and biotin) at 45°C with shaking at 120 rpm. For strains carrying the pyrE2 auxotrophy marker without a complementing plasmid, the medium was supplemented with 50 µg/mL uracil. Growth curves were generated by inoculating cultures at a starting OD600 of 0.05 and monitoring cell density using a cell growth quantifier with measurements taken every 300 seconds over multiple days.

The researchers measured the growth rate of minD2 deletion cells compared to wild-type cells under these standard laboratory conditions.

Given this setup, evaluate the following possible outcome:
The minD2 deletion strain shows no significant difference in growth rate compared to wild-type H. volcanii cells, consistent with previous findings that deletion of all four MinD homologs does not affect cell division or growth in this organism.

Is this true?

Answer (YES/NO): YES